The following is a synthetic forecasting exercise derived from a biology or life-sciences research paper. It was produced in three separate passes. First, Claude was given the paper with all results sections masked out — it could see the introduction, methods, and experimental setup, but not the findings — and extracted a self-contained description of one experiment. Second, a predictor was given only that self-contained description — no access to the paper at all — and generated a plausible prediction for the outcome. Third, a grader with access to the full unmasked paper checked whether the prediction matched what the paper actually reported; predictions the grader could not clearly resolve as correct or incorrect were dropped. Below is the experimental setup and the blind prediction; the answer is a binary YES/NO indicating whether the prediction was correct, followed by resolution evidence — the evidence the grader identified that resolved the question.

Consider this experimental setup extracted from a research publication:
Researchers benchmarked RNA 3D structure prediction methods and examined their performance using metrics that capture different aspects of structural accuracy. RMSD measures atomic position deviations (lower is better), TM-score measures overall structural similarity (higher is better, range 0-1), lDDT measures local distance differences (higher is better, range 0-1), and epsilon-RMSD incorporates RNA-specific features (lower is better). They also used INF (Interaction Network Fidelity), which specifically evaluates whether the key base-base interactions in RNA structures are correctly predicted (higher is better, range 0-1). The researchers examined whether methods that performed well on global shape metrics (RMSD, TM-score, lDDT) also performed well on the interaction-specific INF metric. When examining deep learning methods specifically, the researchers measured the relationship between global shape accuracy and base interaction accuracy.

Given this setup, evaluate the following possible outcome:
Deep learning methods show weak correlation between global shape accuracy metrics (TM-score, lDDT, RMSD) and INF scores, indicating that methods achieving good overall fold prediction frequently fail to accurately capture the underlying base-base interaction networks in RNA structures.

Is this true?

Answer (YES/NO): YES